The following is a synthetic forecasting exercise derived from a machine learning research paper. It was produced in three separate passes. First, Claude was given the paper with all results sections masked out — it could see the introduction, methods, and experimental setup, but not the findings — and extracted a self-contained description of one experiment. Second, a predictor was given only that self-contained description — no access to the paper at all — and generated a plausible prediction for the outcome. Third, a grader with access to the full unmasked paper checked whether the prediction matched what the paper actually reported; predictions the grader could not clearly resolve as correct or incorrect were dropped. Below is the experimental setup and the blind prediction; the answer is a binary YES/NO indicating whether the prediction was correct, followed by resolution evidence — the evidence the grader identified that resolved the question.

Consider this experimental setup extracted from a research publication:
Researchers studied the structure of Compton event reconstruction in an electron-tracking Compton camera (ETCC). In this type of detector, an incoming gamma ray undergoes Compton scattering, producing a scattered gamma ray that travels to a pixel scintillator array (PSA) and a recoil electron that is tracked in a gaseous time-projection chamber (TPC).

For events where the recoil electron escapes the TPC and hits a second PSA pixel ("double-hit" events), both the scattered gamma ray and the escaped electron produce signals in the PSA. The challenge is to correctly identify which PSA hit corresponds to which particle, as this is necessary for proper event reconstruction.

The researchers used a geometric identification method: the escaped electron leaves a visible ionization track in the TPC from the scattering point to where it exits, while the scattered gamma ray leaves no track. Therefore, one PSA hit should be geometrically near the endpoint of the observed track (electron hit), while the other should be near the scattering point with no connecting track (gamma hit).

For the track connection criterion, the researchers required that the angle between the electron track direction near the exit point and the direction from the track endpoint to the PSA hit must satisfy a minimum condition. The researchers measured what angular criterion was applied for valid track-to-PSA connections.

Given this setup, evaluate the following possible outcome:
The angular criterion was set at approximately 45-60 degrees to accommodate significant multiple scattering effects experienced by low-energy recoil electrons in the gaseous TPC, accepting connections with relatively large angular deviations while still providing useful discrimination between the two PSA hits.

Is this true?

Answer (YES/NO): NO